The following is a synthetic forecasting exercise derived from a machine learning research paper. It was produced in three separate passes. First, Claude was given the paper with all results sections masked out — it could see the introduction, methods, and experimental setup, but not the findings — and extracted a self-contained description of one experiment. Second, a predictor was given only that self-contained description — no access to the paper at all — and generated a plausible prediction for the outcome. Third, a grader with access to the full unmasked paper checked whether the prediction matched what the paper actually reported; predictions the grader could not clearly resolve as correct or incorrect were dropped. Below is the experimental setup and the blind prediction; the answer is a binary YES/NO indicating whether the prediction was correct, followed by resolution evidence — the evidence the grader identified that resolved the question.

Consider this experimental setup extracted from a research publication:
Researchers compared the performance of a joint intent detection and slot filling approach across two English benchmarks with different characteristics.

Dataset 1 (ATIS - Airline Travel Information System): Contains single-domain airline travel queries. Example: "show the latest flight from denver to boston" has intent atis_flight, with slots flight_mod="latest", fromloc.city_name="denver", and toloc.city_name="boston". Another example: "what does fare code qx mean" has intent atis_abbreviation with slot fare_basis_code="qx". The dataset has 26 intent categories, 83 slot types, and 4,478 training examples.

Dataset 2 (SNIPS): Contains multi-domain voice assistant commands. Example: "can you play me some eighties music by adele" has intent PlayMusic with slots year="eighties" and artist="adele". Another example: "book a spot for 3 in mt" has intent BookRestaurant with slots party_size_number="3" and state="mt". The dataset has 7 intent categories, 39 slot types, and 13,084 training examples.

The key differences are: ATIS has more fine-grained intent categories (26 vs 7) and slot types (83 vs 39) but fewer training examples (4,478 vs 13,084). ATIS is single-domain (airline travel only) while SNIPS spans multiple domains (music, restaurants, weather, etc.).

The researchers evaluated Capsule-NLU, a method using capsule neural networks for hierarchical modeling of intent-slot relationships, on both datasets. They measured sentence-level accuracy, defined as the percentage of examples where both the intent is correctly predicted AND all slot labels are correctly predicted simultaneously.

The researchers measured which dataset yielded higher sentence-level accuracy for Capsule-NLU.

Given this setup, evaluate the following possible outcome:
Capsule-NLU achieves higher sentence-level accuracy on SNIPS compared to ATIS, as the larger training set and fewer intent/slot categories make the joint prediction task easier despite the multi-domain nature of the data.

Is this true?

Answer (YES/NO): NO